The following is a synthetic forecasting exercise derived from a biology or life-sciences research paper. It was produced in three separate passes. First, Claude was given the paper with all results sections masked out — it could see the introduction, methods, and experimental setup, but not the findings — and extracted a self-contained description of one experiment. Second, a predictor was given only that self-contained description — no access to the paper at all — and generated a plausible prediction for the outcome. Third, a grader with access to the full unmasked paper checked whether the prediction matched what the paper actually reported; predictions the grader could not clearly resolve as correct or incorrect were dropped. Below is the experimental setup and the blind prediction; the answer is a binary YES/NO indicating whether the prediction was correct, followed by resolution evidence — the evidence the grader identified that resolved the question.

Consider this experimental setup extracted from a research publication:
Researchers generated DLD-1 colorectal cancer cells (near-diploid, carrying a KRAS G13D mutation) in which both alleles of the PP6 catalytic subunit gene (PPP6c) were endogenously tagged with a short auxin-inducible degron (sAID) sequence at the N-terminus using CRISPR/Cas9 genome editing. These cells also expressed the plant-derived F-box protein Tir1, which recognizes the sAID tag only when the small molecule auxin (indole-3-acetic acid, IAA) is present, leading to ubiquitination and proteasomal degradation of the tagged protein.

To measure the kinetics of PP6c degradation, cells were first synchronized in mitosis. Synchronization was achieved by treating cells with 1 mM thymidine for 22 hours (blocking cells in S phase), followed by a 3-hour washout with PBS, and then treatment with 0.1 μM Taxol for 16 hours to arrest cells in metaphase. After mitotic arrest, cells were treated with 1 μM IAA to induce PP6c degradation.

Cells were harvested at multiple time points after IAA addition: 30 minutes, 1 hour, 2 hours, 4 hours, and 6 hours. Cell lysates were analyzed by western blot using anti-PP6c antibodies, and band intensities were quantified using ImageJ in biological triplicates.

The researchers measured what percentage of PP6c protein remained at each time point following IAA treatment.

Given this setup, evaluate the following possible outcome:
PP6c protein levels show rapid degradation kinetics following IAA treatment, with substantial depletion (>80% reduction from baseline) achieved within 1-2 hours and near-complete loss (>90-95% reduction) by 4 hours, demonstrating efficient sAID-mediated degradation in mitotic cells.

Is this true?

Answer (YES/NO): YES